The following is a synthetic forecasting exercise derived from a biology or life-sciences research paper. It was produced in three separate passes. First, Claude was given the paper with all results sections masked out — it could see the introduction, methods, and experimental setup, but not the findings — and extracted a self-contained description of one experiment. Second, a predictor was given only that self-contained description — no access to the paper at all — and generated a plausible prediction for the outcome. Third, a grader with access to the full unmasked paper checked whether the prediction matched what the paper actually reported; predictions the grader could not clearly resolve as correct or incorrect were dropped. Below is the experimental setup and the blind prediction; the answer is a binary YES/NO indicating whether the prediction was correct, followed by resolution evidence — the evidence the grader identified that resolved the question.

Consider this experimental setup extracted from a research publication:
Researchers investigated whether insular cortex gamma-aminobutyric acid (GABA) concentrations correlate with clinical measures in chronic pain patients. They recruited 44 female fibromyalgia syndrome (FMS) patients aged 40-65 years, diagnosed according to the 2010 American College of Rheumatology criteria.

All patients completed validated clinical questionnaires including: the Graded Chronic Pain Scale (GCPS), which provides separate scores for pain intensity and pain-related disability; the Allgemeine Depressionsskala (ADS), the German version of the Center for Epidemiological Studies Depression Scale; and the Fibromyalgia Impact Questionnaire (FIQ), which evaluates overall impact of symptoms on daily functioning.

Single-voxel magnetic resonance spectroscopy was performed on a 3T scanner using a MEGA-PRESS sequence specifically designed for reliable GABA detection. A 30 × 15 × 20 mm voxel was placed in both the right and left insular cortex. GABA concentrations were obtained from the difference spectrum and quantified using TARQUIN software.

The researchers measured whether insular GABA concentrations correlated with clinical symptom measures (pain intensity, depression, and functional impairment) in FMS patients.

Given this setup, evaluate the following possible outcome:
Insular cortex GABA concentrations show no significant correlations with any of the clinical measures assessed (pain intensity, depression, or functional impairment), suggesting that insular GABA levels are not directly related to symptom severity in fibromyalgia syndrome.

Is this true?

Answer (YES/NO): YES